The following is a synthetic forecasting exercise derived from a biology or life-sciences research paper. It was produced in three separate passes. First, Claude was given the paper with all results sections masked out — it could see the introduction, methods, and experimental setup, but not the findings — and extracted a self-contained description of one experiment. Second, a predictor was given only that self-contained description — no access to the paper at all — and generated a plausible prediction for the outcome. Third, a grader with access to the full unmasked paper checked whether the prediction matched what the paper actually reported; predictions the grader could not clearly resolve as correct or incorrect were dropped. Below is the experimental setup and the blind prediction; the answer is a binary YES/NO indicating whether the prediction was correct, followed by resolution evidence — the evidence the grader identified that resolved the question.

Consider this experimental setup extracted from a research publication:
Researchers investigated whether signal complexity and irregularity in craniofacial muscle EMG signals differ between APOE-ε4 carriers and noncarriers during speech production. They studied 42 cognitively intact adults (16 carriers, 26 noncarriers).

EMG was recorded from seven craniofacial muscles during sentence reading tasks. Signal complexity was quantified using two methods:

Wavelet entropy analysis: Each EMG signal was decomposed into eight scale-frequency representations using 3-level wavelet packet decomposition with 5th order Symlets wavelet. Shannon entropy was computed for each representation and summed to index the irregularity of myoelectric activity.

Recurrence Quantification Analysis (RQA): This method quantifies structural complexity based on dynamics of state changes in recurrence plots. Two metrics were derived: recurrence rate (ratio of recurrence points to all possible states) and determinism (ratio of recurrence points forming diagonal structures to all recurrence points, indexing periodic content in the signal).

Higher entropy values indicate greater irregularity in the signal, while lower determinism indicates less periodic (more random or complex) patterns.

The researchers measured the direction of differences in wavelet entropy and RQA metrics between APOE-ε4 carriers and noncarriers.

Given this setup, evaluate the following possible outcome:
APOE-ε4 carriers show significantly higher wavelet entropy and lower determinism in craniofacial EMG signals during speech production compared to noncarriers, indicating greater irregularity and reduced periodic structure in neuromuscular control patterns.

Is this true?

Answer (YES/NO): YES